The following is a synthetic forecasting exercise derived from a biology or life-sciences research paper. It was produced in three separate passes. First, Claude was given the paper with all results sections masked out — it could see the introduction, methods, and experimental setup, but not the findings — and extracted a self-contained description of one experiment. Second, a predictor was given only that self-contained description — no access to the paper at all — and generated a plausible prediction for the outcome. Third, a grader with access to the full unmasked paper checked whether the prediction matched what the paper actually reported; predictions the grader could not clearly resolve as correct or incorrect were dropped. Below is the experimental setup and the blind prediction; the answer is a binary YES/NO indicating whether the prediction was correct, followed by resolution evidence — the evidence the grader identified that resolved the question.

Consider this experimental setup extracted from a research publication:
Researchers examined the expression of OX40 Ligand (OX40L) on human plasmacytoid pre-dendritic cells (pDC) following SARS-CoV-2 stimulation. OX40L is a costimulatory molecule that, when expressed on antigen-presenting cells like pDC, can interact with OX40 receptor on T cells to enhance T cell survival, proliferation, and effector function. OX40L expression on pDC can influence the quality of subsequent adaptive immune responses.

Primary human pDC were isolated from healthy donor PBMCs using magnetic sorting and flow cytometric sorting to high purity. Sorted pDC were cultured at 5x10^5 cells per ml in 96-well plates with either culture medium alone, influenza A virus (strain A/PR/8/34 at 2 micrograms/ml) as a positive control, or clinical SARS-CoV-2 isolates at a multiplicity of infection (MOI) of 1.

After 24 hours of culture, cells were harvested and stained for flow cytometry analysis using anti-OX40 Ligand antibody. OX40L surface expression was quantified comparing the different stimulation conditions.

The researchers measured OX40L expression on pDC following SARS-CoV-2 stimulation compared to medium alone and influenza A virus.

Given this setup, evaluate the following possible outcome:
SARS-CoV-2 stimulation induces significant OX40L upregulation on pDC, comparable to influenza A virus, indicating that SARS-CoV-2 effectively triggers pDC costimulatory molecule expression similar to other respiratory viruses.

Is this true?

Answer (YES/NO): YES